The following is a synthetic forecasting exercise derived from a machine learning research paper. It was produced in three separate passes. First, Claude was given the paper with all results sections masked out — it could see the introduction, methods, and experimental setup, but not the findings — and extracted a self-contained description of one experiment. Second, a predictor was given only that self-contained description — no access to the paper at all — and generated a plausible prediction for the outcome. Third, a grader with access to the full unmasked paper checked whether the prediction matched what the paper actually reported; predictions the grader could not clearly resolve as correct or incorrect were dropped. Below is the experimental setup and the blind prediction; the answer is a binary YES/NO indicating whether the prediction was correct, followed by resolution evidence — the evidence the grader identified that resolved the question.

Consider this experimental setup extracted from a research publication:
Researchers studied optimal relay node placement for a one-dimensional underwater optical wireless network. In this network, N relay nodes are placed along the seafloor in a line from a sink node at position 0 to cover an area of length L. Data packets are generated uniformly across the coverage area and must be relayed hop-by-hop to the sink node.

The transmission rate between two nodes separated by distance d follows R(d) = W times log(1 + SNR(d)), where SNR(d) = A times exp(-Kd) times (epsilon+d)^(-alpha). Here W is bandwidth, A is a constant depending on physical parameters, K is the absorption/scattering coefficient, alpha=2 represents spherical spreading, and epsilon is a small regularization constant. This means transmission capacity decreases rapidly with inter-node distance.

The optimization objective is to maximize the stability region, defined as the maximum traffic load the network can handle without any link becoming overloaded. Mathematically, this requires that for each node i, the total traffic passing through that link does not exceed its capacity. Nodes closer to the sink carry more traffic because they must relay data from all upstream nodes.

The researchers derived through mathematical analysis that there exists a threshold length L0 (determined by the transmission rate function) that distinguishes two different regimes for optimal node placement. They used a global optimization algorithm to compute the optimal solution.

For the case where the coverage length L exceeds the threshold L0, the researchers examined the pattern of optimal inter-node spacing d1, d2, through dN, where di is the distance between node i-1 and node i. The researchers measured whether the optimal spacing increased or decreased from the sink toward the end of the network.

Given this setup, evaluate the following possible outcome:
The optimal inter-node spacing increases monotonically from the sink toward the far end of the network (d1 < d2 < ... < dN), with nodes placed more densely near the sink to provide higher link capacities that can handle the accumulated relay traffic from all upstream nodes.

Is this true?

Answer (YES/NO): YES